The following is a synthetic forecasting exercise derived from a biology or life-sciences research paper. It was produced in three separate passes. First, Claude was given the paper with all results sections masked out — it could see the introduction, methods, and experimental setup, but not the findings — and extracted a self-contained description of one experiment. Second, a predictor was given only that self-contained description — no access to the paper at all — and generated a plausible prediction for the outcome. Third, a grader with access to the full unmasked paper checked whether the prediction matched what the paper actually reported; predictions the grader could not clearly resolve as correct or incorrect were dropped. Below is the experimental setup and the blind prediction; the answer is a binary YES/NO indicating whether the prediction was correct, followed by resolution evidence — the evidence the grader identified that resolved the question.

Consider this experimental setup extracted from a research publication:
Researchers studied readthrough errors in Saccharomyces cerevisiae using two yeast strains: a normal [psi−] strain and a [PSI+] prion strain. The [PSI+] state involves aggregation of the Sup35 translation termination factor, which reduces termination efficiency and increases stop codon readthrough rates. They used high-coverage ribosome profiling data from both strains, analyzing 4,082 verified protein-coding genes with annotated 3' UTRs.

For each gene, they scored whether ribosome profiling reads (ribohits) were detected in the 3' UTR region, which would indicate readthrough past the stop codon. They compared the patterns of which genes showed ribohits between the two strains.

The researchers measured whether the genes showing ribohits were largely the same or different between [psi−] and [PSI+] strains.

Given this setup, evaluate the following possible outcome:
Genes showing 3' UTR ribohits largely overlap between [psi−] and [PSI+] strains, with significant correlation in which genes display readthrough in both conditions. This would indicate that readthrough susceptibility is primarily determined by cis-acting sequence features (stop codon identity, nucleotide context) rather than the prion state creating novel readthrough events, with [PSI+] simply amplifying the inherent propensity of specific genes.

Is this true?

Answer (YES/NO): YES